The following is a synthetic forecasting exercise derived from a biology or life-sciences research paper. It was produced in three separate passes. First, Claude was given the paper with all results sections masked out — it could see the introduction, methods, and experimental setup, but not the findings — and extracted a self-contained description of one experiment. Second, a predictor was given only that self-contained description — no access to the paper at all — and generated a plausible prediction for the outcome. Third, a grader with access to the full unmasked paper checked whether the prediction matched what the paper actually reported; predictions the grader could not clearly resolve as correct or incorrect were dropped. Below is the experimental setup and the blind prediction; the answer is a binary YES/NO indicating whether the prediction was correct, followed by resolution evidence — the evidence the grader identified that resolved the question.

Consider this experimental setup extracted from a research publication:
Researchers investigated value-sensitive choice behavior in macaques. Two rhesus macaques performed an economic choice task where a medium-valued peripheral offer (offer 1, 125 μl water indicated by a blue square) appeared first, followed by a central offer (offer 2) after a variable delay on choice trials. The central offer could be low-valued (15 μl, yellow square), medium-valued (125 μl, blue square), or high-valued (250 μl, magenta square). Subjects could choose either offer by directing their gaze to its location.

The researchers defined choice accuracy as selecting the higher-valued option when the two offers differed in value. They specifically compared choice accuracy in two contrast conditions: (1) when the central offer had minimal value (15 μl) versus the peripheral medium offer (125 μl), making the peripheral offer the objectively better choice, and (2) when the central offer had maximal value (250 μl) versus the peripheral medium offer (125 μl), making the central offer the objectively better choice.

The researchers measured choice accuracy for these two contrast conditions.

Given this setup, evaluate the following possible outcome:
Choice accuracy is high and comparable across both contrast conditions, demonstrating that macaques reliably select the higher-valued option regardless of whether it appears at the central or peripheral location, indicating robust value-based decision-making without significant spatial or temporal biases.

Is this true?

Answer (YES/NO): NO